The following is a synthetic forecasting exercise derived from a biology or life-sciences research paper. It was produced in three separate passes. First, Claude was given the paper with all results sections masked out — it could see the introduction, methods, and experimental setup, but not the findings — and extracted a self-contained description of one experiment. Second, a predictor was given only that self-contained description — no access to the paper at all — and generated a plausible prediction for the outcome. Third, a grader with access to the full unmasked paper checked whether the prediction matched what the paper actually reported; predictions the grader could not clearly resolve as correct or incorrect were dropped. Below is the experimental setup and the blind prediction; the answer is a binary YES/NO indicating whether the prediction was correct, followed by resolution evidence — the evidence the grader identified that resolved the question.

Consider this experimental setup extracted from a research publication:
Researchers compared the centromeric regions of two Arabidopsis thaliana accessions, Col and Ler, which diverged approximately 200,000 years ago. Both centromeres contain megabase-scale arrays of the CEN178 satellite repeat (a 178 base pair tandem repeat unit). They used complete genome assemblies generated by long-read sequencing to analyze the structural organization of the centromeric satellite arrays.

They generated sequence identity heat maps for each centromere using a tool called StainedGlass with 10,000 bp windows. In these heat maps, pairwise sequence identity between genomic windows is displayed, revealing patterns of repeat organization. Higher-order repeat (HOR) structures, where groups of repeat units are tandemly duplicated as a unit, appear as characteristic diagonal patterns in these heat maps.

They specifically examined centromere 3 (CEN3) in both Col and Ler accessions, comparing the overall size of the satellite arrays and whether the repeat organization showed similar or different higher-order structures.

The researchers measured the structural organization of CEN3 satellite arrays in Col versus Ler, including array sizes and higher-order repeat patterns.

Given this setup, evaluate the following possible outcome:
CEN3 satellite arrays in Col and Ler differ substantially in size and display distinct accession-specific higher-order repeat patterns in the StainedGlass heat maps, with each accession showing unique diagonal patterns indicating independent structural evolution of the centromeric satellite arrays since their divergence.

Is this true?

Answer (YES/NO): YES